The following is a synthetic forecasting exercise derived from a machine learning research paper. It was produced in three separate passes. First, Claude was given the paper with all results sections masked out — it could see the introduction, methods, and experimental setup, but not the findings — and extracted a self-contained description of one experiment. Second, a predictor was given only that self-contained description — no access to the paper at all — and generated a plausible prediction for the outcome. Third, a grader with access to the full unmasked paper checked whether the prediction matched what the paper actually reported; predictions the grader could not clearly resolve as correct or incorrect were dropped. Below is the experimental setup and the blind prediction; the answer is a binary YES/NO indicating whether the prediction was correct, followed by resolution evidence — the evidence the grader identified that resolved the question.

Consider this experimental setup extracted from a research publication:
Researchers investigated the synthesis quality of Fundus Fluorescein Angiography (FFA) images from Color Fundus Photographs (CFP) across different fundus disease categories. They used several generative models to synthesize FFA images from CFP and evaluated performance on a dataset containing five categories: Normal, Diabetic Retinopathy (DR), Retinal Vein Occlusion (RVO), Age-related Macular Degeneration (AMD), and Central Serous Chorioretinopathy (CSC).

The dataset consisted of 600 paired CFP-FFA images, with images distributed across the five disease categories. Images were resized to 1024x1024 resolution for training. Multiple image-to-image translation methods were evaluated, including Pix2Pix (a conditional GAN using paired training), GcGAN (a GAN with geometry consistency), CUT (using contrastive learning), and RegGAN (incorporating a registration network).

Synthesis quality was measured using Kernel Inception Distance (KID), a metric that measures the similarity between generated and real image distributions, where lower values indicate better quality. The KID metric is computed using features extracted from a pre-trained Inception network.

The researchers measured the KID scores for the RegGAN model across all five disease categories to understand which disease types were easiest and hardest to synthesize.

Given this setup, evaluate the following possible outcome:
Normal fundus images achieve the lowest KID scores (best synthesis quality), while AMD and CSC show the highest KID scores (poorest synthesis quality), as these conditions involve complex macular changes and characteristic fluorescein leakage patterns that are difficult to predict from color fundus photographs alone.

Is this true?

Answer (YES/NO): NO